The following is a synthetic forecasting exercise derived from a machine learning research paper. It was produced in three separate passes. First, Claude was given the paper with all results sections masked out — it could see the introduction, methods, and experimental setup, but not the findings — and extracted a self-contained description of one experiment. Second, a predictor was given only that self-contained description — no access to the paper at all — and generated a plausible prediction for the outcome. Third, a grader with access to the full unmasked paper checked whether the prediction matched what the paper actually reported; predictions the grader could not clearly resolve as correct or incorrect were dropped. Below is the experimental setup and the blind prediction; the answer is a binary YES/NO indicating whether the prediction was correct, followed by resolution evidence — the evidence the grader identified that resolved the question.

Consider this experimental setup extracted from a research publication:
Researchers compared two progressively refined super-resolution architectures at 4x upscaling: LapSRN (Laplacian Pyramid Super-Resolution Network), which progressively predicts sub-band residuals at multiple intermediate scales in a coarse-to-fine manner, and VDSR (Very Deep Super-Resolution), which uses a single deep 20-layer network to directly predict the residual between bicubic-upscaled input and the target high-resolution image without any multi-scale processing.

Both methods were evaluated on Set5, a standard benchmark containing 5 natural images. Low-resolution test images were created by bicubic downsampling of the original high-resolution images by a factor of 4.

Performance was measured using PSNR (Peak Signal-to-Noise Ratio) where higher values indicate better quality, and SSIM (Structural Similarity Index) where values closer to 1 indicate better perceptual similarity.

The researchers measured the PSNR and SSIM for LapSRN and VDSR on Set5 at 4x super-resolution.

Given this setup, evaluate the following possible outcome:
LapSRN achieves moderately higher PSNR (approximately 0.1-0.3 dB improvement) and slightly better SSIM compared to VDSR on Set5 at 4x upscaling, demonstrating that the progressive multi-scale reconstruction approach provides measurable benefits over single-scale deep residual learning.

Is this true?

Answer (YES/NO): YES